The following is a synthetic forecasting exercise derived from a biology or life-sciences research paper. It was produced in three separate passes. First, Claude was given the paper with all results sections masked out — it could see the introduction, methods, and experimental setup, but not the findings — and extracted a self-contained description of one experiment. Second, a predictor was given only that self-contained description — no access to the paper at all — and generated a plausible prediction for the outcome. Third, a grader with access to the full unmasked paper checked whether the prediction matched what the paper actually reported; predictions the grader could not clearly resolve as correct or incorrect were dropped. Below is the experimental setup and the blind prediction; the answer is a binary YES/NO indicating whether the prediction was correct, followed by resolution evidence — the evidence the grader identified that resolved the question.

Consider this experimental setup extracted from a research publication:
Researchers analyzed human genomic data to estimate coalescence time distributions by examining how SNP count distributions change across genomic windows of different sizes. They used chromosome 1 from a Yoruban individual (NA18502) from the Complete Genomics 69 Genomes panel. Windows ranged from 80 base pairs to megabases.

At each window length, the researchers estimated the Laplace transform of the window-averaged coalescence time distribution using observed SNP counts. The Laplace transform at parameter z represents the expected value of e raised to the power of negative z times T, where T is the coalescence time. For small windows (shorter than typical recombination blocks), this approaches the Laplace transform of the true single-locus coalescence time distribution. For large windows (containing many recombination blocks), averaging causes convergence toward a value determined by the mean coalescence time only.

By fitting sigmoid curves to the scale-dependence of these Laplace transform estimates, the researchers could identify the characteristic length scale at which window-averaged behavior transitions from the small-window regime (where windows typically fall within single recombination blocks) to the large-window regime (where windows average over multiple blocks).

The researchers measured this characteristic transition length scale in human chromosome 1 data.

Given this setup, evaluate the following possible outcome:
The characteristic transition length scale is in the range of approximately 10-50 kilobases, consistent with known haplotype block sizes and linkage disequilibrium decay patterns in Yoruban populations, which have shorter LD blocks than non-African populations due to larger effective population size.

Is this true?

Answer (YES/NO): NO